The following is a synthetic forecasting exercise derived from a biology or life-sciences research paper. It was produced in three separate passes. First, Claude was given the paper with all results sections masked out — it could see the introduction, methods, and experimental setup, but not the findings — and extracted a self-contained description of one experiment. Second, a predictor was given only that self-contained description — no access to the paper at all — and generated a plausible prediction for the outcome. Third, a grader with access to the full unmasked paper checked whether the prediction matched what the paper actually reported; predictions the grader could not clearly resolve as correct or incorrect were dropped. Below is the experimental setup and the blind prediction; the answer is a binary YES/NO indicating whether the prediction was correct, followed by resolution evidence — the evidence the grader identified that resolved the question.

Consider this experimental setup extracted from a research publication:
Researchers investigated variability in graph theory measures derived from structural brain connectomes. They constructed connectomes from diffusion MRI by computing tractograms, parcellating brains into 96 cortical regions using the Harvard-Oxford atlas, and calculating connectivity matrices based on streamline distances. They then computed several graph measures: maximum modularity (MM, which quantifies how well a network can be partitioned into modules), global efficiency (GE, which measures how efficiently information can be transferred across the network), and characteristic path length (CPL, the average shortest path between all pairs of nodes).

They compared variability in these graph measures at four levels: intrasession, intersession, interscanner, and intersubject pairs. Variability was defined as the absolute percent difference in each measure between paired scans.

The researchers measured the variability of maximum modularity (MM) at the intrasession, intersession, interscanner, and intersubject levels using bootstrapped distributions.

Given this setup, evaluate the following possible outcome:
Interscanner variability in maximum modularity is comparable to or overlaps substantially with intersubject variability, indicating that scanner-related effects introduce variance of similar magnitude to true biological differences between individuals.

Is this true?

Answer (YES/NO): NO